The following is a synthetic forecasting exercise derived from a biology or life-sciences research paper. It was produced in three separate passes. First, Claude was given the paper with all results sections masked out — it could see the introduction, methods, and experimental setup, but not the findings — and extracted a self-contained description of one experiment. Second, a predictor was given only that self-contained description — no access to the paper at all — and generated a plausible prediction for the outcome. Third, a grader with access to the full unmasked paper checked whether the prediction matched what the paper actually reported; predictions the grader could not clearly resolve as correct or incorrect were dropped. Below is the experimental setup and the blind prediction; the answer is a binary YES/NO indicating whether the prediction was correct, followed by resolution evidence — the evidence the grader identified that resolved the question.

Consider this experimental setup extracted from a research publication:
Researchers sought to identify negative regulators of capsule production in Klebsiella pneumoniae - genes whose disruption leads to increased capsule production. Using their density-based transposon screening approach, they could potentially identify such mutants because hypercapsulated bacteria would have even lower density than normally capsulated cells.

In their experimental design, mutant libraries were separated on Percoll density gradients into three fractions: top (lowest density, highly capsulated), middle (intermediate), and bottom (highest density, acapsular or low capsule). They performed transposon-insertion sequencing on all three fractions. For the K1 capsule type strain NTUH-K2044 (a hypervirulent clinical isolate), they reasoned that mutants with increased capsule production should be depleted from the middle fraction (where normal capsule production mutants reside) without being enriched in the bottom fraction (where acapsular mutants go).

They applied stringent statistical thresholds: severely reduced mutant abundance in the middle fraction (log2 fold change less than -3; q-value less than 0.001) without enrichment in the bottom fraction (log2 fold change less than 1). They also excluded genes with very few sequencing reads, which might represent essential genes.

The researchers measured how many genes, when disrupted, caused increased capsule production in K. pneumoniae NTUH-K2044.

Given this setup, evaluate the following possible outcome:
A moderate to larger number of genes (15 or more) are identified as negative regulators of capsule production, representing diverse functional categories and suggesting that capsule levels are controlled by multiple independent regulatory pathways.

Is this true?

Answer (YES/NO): YES